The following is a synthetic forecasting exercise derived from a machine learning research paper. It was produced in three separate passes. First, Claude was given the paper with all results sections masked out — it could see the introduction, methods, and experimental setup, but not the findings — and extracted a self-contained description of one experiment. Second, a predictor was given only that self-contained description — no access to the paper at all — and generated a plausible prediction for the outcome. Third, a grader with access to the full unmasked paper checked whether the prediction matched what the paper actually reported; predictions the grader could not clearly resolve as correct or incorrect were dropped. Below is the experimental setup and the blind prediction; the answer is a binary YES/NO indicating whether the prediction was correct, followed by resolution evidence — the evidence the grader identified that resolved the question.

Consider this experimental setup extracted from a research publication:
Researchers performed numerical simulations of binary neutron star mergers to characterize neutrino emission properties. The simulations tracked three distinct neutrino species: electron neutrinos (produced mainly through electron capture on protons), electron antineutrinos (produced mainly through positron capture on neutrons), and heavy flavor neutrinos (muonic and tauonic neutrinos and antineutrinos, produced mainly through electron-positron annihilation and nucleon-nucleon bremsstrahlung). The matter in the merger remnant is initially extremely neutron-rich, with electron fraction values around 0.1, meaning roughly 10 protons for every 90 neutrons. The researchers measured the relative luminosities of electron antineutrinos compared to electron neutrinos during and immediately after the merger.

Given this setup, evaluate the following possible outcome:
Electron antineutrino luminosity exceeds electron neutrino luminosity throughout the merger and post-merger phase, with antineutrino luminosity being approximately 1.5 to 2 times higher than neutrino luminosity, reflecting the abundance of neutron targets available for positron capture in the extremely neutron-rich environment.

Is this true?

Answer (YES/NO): NO